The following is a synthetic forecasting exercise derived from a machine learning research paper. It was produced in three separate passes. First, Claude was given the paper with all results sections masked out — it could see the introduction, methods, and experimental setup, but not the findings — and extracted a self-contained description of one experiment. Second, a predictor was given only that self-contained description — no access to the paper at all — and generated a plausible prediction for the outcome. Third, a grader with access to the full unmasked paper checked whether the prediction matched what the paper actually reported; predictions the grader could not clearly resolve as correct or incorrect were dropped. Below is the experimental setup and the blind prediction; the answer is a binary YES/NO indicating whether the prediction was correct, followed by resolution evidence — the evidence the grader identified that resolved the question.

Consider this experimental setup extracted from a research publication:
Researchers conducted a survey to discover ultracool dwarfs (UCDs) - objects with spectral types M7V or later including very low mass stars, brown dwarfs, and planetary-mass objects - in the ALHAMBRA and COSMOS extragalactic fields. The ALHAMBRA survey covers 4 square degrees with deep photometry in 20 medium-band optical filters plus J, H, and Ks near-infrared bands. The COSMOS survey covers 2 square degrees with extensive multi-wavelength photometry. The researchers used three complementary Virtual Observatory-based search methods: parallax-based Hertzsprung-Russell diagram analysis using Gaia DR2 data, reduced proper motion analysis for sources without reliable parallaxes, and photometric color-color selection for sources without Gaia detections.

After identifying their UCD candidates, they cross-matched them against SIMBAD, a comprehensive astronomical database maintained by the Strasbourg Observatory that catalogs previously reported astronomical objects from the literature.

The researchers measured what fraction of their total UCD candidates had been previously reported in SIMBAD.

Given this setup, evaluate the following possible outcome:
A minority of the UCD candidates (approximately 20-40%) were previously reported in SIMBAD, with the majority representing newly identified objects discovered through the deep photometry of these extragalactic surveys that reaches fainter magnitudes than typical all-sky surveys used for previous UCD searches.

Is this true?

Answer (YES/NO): NO